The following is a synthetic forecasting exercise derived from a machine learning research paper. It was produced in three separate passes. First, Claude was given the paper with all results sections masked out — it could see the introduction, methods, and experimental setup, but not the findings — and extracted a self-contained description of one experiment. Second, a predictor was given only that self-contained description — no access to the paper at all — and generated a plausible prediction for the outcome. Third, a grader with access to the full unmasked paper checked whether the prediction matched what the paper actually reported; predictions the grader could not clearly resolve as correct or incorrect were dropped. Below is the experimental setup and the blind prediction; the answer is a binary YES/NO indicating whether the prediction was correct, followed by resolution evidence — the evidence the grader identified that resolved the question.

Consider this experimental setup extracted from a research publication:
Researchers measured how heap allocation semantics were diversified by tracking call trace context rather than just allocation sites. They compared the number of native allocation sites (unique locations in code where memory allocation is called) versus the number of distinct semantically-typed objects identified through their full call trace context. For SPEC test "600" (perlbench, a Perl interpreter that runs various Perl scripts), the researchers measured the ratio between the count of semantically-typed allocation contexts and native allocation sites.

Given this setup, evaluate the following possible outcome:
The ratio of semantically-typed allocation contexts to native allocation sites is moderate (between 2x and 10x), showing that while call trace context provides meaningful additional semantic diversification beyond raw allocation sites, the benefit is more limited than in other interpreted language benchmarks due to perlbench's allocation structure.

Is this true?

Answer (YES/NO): NO